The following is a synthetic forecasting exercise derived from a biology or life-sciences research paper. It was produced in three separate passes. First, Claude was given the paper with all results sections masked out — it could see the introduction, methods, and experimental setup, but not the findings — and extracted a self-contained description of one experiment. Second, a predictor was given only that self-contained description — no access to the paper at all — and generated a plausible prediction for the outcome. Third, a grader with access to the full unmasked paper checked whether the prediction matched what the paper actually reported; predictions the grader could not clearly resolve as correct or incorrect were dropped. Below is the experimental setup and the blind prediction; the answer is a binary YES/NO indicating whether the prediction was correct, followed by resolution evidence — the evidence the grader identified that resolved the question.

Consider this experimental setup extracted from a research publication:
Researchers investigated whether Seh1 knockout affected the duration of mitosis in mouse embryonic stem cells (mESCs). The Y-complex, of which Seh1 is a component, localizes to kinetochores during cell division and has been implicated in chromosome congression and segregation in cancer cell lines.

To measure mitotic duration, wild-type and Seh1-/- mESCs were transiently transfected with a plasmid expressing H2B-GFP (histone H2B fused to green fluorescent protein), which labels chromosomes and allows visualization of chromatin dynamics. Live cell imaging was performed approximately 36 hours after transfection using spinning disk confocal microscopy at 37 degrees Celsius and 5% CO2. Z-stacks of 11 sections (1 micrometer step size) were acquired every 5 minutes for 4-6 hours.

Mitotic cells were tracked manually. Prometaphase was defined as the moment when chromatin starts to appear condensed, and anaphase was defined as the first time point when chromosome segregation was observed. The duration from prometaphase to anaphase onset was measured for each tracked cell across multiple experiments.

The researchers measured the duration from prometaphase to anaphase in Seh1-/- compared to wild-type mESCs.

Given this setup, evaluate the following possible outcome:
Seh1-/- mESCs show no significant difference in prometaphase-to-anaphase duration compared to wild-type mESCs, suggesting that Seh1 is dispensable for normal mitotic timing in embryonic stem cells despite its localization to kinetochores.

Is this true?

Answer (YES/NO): NO